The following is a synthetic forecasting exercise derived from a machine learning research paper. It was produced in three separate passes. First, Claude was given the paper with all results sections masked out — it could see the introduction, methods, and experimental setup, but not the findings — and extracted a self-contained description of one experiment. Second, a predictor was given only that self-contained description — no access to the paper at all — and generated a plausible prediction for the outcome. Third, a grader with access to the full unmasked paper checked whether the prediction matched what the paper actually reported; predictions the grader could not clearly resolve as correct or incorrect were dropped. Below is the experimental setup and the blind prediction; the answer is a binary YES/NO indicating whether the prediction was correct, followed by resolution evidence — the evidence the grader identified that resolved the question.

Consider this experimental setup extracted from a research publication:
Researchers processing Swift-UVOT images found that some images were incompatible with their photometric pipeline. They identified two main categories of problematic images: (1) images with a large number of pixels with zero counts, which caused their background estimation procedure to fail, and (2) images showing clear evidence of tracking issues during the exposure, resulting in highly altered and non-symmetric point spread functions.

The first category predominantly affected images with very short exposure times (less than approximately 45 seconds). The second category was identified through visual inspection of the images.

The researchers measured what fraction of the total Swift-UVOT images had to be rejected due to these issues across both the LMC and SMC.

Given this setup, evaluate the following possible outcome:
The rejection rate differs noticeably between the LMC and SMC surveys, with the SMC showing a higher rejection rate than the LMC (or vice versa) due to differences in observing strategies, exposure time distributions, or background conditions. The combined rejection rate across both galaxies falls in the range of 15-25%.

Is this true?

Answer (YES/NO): NO